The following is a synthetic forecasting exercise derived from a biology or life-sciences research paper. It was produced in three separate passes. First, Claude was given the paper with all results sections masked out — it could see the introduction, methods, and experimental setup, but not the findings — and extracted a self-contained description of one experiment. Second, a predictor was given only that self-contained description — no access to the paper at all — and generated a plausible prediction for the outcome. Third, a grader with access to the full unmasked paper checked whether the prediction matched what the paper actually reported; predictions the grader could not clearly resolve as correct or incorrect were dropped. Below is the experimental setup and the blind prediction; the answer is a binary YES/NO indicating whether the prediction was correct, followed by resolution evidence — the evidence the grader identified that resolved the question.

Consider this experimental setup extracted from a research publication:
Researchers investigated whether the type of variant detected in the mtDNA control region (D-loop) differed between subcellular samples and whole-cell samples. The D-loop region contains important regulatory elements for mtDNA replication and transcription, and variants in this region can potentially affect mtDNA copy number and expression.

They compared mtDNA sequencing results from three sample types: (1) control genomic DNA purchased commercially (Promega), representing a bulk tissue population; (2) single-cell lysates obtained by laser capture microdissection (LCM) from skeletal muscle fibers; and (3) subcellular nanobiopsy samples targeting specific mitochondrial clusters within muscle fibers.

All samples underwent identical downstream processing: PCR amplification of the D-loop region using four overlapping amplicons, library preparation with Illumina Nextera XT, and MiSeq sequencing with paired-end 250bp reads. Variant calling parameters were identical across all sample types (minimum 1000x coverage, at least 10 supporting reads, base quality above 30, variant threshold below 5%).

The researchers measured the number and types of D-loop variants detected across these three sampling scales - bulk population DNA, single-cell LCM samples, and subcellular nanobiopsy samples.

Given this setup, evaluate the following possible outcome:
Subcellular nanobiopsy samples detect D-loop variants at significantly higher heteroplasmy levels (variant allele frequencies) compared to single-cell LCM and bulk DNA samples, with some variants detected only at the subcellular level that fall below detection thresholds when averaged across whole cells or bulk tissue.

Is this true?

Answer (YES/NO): NO